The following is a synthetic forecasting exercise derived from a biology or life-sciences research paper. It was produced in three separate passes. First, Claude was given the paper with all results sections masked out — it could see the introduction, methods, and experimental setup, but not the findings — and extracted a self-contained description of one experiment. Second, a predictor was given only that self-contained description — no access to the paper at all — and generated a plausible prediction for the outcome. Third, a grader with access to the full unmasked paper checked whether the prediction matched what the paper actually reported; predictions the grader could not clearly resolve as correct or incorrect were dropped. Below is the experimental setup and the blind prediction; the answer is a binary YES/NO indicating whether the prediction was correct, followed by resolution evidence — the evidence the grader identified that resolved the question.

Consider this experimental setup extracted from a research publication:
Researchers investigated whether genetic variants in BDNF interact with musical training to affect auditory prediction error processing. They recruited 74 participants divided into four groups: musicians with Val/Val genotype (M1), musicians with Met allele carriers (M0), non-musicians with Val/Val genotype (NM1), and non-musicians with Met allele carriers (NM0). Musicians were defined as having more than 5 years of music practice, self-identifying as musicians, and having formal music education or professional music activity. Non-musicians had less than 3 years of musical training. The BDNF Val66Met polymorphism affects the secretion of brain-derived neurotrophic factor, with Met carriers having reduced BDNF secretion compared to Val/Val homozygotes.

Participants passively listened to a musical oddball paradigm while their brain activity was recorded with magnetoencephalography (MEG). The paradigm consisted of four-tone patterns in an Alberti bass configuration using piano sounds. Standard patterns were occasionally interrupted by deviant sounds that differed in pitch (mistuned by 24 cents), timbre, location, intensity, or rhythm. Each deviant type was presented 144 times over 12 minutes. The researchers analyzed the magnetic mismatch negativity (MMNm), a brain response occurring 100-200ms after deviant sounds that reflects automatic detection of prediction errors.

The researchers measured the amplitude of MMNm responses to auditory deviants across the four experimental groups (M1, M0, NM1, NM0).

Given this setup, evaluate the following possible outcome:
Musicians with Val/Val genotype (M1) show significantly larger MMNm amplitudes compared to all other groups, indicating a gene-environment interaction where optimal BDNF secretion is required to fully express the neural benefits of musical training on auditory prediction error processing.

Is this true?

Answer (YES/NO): YES